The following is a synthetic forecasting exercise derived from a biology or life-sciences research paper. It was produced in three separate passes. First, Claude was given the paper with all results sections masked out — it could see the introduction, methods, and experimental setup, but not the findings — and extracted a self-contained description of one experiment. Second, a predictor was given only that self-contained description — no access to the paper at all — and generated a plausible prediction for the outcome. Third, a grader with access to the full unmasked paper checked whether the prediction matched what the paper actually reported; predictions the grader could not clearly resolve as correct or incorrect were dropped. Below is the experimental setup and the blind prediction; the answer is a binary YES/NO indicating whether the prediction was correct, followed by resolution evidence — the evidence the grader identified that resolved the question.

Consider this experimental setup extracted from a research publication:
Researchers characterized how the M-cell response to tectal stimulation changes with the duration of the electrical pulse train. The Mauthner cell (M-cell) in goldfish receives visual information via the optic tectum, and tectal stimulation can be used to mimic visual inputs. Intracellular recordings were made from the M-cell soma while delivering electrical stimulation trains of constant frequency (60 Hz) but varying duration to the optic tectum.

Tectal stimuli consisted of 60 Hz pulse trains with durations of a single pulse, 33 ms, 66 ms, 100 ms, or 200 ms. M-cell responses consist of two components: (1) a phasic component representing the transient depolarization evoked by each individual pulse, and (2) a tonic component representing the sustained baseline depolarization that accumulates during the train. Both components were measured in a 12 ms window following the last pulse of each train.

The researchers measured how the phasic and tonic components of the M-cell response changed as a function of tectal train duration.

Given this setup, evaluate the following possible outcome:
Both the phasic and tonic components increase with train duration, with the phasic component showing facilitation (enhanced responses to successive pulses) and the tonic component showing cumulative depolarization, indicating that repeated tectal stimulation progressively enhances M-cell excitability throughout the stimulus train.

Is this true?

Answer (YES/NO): NO